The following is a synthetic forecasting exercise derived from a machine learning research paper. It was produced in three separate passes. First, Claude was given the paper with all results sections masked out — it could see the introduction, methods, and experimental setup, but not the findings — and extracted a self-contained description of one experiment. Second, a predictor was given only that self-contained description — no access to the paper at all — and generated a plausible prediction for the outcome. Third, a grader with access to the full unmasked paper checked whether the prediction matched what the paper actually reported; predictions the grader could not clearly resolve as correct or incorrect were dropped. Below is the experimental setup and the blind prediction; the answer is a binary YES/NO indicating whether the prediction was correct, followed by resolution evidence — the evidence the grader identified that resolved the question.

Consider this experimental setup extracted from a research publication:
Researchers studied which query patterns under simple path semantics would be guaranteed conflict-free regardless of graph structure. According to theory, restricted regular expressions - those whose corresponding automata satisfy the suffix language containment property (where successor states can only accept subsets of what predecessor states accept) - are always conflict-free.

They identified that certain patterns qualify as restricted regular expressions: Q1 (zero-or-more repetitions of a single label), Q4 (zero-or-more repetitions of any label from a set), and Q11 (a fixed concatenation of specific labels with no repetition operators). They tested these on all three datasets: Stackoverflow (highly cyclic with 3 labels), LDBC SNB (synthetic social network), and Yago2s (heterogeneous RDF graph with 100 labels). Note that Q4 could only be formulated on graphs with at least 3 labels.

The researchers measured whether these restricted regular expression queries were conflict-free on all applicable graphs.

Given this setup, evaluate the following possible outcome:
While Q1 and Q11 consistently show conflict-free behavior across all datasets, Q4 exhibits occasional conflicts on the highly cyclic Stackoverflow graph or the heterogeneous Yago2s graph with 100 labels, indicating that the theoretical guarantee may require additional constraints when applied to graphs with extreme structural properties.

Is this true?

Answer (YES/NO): NO